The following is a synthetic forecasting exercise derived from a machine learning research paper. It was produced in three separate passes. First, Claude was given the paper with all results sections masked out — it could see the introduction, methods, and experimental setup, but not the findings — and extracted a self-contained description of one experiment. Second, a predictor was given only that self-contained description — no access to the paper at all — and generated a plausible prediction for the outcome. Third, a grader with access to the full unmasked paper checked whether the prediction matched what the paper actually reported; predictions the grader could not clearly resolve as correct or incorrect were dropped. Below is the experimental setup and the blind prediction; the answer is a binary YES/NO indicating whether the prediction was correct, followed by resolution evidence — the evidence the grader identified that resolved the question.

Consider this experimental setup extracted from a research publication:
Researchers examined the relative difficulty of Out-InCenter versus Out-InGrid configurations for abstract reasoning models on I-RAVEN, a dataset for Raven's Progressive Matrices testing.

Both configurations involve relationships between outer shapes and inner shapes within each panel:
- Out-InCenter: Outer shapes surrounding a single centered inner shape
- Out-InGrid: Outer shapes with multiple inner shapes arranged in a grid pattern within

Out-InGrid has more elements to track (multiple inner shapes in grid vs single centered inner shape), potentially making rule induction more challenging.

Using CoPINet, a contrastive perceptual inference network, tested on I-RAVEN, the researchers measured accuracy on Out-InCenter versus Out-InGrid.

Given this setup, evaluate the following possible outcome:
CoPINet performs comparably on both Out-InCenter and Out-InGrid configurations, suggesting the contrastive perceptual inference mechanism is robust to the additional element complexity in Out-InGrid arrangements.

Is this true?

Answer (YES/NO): NO